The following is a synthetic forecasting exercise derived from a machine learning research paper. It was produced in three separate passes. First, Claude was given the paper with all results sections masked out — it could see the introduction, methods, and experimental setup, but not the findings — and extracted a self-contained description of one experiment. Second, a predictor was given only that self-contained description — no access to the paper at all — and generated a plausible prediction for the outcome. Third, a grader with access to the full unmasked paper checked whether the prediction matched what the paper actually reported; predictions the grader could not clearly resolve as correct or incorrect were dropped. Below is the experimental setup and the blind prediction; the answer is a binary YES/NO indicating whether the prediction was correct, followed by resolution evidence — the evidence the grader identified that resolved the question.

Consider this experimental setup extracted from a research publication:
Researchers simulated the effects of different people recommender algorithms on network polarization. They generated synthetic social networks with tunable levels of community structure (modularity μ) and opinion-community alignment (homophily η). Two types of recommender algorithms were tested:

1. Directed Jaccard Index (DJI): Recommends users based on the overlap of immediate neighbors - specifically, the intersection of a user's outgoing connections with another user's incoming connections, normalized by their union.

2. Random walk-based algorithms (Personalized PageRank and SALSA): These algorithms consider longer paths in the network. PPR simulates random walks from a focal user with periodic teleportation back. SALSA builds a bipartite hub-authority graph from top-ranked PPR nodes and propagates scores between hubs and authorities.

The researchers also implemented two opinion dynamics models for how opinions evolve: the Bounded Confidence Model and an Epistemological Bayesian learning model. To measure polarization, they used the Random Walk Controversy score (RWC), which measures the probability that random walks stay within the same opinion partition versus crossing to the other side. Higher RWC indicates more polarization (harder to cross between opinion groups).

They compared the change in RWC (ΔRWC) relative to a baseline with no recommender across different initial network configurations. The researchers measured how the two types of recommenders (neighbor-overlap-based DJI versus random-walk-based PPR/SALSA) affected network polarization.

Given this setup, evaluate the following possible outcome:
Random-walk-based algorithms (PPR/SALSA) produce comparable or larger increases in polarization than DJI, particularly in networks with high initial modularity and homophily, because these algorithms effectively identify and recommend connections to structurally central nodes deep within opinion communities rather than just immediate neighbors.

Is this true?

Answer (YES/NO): NO